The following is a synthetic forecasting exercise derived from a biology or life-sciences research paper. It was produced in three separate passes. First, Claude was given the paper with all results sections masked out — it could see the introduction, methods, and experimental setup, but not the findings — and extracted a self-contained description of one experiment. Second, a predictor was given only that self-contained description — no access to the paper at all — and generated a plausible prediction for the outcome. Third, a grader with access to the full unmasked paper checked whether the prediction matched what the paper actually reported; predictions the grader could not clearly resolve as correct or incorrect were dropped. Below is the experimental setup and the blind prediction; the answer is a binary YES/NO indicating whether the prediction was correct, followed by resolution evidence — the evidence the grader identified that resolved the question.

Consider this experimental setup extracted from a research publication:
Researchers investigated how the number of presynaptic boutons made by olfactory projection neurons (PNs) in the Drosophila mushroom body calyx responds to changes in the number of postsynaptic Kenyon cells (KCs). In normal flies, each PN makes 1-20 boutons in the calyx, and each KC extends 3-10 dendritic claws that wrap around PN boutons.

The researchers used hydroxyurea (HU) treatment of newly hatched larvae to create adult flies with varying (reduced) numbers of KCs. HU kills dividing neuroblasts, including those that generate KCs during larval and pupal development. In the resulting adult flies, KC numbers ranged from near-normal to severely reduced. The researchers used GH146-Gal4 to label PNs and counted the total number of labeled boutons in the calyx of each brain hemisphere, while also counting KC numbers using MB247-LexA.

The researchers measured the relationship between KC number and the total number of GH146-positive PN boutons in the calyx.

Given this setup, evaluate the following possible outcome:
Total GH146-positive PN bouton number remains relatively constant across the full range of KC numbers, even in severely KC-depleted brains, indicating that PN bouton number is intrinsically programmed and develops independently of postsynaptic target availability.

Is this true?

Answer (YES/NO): NO